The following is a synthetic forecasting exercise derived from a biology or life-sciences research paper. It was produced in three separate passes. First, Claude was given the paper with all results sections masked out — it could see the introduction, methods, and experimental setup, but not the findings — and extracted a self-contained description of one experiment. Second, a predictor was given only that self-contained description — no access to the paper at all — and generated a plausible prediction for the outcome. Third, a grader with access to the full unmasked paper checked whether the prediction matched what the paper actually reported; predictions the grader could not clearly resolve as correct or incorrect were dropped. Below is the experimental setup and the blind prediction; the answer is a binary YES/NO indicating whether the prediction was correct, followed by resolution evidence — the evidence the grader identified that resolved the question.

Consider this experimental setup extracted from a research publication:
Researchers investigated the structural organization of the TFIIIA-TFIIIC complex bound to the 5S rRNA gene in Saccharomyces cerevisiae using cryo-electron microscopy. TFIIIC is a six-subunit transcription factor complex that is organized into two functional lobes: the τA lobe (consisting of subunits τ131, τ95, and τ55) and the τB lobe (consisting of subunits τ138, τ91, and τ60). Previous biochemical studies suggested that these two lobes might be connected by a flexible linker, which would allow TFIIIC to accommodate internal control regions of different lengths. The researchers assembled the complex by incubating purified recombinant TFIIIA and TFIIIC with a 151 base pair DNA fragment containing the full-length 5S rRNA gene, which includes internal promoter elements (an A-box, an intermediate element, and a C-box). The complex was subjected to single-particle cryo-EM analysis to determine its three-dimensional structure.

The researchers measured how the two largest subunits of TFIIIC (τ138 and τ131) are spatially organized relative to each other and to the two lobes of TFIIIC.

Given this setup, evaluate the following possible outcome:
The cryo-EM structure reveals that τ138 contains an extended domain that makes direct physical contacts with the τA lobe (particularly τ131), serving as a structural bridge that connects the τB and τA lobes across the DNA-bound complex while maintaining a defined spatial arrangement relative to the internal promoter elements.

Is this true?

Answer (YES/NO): YES